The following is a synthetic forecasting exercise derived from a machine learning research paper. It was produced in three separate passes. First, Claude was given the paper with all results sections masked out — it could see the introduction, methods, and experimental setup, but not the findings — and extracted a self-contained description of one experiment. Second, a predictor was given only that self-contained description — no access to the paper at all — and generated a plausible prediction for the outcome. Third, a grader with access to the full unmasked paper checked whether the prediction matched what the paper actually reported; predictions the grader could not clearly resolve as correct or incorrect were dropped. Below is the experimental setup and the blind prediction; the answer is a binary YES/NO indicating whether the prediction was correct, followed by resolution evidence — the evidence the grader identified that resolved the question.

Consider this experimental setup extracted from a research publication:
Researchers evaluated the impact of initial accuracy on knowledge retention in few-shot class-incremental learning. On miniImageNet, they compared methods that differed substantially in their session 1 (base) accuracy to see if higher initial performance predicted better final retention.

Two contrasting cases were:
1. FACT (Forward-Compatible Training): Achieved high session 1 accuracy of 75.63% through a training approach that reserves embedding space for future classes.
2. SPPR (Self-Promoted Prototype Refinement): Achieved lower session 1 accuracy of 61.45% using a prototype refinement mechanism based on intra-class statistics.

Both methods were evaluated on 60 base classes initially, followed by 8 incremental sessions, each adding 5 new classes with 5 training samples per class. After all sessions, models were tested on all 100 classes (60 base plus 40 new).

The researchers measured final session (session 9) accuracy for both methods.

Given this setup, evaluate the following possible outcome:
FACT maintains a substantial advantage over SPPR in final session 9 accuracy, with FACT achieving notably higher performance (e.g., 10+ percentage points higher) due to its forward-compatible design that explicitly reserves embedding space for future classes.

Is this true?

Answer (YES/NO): NO